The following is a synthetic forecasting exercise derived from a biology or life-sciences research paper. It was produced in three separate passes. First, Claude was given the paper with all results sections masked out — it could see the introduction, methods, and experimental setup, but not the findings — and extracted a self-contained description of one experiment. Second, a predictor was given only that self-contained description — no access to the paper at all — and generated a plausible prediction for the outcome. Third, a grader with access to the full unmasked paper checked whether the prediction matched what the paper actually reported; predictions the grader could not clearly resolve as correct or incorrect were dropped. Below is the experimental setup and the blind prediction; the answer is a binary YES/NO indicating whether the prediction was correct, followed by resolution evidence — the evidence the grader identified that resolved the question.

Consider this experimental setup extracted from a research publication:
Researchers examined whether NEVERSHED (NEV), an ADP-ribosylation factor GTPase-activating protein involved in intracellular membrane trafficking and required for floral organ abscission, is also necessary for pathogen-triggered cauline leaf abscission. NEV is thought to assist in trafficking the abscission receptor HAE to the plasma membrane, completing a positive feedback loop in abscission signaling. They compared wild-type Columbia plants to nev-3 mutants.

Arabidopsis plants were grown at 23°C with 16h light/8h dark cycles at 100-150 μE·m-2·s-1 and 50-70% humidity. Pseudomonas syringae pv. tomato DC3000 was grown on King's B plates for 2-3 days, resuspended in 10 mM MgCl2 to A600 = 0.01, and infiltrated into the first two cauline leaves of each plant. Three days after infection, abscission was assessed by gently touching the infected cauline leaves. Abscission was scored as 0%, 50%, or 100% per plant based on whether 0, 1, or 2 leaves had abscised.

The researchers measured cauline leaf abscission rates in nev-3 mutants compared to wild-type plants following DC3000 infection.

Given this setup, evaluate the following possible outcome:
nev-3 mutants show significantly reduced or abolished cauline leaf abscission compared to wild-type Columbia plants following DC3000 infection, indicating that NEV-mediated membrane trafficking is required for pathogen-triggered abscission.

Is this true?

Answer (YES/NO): YES